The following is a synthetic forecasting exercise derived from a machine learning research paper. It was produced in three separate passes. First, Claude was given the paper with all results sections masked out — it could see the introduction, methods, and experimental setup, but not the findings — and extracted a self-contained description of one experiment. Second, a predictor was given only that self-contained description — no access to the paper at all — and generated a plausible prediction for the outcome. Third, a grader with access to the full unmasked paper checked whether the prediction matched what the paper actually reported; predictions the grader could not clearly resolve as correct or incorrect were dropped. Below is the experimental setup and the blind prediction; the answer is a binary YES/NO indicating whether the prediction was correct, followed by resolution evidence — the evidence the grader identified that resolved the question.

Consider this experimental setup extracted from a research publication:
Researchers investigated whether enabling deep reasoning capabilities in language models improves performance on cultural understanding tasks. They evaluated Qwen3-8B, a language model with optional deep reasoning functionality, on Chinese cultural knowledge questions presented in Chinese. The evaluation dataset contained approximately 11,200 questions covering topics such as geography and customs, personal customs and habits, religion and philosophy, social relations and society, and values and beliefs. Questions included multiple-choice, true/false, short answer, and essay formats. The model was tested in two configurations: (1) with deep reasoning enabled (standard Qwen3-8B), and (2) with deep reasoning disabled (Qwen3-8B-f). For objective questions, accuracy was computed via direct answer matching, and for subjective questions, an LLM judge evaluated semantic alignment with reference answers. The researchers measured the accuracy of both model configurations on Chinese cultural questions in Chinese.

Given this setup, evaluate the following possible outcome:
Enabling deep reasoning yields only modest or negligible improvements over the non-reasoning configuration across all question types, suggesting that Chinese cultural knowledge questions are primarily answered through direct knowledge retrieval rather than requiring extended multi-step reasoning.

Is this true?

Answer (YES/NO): NO